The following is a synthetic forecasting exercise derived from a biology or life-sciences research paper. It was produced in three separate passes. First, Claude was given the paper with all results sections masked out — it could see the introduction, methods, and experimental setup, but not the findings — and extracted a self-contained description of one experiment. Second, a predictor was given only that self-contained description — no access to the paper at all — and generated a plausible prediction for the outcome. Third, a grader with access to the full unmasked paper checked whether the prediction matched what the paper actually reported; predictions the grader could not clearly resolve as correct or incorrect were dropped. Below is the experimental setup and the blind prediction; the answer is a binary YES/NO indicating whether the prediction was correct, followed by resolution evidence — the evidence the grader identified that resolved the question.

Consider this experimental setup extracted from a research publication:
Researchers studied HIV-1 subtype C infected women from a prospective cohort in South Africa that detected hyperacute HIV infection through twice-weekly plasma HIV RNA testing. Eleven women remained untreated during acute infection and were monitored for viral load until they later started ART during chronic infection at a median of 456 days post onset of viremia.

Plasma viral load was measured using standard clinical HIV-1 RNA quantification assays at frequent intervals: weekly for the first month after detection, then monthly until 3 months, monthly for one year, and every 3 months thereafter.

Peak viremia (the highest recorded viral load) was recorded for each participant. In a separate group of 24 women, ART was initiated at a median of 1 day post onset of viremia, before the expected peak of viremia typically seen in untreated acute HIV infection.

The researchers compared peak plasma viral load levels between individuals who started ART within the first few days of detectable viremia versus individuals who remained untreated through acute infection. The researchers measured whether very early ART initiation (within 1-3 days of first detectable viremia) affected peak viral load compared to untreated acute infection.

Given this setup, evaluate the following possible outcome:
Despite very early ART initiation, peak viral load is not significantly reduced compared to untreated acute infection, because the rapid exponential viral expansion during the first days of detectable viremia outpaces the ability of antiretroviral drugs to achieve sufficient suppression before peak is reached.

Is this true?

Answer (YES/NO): NO